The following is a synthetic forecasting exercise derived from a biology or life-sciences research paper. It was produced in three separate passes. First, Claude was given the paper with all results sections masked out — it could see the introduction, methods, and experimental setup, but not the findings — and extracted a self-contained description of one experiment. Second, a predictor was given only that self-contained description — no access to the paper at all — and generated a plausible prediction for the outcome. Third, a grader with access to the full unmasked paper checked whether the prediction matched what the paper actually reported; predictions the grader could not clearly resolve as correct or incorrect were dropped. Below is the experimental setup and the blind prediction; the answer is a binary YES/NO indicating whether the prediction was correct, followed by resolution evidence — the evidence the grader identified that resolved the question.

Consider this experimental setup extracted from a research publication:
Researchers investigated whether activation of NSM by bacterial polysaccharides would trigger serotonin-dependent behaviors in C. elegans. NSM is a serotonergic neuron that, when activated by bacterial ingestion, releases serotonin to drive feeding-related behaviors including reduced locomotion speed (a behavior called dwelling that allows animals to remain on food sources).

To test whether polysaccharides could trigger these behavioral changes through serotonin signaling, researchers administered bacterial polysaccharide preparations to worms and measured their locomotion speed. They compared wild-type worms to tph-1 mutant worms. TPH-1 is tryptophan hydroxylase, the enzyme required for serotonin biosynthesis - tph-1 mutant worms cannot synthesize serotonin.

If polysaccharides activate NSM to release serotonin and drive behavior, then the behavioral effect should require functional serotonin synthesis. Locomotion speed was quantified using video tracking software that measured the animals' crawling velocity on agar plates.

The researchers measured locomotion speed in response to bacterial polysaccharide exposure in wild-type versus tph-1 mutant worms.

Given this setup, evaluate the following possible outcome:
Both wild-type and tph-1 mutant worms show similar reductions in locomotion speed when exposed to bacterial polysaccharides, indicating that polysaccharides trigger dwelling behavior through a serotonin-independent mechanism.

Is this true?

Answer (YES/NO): NO